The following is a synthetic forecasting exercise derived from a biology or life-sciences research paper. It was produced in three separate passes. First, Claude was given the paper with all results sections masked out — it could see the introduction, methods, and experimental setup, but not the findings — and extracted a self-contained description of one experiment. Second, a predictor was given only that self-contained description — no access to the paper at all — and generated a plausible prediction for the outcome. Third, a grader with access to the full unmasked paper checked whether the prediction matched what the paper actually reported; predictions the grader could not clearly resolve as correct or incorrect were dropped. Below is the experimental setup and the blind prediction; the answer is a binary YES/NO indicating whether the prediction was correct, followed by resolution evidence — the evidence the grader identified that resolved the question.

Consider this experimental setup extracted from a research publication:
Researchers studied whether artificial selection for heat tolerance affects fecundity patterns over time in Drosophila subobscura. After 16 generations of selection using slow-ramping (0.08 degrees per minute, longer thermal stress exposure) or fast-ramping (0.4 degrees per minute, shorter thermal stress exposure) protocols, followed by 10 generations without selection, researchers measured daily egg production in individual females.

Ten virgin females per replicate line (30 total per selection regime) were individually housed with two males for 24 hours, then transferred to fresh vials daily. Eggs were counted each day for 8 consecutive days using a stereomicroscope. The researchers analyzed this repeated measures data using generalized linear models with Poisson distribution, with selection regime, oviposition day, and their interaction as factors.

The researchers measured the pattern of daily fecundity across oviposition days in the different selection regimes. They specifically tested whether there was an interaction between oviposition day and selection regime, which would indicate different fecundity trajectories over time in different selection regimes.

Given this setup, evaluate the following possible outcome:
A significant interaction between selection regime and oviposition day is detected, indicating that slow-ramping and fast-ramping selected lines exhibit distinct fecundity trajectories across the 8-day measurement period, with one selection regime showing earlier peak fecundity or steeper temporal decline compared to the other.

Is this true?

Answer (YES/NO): NO